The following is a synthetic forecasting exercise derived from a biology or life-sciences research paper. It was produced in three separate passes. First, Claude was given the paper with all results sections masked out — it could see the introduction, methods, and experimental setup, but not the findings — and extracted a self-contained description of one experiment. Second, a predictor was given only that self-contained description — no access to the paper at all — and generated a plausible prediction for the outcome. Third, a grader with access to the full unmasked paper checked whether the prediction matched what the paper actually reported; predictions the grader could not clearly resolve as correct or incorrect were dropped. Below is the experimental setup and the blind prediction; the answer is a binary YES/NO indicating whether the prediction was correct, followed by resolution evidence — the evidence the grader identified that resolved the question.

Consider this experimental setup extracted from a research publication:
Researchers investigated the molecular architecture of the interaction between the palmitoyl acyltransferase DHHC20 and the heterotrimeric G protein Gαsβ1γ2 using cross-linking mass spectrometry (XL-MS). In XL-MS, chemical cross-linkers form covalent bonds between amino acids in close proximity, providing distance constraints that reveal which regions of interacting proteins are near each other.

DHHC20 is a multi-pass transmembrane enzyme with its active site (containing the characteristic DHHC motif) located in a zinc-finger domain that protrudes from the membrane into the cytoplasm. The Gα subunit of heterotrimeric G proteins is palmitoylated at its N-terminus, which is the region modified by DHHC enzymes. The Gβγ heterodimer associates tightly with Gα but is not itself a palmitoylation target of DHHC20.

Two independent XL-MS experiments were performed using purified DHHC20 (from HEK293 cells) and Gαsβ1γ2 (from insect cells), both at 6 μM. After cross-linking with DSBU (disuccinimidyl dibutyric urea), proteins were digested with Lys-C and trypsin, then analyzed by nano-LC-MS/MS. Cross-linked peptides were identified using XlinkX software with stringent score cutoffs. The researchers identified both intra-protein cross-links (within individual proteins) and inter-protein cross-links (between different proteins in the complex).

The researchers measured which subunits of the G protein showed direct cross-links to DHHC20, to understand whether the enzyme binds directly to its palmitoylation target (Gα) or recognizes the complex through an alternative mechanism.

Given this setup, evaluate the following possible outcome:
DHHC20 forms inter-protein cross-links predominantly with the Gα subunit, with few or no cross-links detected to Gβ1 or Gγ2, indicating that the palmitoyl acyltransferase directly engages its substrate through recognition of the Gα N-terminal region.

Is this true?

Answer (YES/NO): NO